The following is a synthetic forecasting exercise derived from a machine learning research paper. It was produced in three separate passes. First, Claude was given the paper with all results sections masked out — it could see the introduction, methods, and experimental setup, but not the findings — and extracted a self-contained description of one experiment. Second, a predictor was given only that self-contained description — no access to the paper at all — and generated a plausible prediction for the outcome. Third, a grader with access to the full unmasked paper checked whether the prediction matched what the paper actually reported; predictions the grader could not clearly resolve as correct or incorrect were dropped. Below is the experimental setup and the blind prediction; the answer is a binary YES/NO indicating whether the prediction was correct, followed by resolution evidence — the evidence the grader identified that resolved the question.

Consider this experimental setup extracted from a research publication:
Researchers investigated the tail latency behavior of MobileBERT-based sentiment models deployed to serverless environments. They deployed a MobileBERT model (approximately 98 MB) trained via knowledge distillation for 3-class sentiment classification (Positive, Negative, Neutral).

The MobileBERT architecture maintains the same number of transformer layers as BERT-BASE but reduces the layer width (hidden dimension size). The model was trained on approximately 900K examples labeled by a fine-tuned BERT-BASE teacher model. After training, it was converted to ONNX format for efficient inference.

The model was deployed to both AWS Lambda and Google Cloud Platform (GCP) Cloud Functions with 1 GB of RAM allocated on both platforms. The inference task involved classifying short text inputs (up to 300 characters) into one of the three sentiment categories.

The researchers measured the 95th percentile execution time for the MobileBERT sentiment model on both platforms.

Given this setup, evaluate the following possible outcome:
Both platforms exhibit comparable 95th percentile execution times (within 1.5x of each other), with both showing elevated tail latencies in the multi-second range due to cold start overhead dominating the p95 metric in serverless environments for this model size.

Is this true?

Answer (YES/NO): NO